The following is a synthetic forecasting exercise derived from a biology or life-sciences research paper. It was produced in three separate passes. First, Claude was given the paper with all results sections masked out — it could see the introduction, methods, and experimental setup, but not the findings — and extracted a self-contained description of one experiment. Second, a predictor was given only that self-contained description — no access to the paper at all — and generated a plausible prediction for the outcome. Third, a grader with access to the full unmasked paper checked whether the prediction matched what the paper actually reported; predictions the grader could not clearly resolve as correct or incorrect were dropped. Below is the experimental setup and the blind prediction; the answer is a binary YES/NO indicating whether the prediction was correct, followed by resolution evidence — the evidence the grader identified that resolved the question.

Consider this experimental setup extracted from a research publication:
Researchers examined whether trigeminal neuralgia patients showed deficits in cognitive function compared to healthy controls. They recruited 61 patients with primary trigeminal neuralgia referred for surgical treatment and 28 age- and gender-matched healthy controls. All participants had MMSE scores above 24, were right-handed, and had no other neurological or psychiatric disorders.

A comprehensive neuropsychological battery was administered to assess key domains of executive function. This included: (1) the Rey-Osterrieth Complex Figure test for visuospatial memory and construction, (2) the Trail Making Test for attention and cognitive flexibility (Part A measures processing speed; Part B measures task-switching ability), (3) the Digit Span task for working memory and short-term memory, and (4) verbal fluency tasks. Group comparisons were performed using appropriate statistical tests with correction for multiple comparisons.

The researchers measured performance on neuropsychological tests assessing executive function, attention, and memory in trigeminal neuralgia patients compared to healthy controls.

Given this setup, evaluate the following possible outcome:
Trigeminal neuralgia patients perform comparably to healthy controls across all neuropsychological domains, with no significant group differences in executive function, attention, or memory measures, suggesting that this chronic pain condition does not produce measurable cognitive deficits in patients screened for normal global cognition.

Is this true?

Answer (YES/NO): NO